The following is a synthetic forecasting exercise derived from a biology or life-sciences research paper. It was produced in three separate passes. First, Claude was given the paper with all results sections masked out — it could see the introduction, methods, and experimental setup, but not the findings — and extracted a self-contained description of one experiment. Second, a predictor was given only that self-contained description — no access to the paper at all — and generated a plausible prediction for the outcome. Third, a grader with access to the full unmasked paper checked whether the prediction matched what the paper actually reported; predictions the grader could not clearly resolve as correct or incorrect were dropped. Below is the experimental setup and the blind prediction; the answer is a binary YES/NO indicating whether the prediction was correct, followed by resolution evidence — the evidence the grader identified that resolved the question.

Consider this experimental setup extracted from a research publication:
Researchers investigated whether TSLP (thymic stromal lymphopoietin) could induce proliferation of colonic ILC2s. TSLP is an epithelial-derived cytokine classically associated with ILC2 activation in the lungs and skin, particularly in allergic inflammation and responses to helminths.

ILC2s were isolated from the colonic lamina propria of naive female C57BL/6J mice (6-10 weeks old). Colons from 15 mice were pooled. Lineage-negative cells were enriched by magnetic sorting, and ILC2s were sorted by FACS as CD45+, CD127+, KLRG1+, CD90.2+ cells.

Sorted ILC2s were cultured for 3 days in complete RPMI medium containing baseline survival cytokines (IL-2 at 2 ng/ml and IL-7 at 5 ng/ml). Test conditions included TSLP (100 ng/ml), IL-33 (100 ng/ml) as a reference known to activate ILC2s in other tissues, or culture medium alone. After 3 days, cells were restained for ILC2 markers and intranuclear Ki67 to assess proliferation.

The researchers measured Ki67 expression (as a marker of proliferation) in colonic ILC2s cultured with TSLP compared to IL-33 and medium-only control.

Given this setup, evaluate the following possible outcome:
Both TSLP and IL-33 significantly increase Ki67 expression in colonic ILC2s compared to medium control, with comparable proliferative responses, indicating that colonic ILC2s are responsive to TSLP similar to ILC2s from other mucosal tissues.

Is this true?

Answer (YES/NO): NO